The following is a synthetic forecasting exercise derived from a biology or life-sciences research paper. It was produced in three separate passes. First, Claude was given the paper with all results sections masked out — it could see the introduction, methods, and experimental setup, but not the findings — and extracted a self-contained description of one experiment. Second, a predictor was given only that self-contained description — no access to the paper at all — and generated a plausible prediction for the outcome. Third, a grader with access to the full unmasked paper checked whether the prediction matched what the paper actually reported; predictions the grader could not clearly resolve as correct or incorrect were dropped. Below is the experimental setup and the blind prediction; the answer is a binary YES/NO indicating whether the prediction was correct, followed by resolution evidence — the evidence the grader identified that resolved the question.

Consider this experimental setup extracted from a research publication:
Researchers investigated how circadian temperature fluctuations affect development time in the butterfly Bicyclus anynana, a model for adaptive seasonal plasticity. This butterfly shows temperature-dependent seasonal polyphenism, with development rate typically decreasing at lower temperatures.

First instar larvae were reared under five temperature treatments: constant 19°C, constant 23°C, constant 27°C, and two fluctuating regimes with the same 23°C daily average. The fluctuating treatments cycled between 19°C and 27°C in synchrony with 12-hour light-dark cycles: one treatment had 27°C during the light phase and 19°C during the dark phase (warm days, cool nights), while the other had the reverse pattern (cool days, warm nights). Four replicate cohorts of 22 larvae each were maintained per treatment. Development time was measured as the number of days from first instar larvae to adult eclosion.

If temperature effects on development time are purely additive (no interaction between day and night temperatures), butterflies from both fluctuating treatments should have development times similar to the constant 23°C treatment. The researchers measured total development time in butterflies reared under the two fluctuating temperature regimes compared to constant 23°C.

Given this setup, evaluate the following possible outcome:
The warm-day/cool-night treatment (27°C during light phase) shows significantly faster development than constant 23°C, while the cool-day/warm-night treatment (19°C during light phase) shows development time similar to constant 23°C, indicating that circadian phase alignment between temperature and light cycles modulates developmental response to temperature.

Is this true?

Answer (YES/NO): NO